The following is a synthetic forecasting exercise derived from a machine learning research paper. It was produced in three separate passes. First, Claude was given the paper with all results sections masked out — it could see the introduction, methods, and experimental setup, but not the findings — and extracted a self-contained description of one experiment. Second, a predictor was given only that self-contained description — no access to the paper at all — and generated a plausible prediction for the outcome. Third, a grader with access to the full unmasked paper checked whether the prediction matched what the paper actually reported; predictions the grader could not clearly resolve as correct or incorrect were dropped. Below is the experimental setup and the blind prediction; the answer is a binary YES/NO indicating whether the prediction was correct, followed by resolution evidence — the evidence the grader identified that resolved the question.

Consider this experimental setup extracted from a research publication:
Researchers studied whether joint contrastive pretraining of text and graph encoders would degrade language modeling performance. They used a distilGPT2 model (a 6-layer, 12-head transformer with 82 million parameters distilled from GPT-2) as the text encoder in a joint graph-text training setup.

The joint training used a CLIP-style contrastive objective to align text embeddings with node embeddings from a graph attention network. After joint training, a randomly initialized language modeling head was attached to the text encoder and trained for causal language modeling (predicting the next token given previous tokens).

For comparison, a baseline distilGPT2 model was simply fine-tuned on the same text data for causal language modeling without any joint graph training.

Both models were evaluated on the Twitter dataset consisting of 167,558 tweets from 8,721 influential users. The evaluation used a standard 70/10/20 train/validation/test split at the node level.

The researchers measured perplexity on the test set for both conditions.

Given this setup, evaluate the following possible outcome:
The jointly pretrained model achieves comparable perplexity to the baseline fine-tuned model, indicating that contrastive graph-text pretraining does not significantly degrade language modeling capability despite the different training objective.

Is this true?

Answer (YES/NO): NO